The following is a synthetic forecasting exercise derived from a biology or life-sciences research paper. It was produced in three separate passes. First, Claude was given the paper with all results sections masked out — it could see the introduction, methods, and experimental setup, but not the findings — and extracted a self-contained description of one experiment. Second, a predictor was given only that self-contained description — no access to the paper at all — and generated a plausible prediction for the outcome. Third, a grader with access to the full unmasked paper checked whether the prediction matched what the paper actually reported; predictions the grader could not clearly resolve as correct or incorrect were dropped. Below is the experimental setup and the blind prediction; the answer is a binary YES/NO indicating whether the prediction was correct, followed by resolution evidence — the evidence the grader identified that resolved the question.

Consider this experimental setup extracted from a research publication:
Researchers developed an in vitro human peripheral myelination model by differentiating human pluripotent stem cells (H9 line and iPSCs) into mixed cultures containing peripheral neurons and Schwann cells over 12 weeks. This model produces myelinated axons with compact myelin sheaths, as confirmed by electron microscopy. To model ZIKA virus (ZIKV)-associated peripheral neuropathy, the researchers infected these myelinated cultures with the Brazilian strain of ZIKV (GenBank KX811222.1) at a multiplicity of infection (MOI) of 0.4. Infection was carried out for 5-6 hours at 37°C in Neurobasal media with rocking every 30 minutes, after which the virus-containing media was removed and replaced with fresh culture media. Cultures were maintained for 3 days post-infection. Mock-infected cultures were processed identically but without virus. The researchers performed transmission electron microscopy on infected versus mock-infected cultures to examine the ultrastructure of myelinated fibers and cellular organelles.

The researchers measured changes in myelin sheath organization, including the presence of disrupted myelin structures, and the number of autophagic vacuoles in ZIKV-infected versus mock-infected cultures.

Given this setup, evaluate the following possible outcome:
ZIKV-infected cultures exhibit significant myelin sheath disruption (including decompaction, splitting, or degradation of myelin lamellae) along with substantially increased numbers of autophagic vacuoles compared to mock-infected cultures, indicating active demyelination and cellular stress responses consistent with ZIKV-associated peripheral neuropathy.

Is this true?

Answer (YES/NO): YES